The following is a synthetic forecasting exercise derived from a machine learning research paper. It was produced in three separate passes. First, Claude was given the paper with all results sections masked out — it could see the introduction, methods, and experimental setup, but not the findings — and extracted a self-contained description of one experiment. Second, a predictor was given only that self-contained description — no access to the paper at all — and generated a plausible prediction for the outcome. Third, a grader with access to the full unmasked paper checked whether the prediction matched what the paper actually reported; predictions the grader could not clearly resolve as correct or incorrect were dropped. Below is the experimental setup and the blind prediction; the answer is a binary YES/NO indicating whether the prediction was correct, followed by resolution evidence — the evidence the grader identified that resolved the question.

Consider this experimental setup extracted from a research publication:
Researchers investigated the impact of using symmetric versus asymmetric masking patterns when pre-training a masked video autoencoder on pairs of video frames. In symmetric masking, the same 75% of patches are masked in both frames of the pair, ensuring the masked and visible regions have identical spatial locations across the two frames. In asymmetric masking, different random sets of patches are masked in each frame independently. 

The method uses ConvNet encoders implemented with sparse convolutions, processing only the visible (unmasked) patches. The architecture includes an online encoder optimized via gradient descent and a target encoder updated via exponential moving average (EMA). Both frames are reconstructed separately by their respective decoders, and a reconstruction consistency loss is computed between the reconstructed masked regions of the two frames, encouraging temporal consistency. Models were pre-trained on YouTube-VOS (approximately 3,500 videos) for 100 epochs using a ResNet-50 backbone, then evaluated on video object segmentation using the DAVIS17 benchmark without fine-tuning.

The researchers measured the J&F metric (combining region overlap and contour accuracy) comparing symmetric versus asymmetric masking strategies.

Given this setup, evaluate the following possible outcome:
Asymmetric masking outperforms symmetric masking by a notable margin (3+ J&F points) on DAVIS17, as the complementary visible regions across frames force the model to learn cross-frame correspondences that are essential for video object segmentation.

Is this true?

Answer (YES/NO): NO